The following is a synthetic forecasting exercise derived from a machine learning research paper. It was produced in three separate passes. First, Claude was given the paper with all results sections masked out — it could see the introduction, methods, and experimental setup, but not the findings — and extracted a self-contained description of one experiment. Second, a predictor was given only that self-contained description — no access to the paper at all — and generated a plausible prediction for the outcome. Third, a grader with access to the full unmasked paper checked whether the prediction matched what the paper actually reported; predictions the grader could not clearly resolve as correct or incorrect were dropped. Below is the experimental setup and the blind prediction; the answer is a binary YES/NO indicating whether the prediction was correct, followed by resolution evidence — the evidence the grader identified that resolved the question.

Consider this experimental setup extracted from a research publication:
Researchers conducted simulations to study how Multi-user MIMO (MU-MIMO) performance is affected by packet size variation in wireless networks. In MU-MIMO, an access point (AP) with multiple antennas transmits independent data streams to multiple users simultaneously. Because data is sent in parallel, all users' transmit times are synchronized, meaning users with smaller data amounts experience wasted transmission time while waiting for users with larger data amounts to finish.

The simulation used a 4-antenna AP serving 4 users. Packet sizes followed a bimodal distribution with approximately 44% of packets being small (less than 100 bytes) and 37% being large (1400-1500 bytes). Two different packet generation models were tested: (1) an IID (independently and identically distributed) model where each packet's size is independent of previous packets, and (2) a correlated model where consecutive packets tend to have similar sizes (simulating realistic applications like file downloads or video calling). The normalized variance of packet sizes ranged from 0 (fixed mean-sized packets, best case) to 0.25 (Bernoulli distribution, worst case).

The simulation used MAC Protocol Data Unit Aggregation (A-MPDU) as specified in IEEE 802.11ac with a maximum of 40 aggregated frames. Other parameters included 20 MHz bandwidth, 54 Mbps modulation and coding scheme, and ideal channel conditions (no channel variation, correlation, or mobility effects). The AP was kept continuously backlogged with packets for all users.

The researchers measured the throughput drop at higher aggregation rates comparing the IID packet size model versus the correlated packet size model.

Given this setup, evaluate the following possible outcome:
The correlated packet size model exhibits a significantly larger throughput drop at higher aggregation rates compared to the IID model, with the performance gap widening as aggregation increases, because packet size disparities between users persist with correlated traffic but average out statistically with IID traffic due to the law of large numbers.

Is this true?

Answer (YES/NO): YES